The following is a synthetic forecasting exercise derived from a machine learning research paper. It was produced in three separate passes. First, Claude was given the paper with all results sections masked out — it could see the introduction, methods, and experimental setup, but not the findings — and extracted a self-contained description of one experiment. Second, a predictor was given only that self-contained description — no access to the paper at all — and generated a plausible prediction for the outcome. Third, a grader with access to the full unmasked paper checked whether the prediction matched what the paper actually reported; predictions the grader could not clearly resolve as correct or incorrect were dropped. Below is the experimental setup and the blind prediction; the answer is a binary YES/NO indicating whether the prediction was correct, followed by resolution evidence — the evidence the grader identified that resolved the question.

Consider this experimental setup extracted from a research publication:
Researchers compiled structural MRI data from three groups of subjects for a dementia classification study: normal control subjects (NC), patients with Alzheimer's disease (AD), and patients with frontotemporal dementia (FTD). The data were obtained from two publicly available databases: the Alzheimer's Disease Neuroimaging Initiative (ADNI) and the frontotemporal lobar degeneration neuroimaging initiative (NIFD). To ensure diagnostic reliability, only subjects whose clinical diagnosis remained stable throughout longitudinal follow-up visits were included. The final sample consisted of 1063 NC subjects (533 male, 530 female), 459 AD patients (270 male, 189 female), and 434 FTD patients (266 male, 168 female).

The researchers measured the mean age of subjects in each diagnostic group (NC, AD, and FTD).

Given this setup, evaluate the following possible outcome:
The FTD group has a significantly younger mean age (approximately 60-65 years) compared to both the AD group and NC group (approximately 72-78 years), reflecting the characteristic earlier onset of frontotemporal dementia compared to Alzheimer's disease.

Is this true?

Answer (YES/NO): YES